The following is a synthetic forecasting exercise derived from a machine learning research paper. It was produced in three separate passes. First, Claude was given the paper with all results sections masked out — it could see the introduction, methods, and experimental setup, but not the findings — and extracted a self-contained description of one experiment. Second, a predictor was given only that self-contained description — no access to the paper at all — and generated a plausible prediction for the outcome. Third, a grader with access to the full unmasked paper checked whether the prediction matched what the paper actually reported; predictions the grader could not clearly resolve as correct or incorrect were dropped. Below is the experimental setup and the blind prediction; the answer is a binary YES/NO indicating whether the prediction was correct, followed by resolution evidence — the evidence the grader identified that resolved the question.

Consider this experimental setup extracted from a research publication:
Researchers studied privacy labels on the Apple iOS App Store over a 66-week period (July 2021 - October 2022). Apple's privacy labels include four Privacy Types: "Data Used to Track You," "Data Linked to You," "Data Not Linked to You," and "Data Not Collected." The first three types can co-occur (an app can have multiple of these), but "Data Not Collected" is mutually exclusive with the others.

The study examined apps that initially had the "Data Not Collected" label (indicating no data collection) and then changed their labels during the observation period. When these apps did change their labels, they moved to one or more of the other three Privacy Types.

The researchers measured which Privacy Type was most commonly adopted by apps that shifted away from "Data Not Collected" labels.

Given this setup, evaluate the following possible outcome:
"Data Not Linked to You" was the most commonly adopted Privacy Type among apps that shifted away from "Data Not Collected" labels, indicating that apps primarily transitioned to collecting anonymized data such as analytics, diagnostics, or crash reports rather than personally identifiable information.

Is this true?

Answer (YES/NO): YES